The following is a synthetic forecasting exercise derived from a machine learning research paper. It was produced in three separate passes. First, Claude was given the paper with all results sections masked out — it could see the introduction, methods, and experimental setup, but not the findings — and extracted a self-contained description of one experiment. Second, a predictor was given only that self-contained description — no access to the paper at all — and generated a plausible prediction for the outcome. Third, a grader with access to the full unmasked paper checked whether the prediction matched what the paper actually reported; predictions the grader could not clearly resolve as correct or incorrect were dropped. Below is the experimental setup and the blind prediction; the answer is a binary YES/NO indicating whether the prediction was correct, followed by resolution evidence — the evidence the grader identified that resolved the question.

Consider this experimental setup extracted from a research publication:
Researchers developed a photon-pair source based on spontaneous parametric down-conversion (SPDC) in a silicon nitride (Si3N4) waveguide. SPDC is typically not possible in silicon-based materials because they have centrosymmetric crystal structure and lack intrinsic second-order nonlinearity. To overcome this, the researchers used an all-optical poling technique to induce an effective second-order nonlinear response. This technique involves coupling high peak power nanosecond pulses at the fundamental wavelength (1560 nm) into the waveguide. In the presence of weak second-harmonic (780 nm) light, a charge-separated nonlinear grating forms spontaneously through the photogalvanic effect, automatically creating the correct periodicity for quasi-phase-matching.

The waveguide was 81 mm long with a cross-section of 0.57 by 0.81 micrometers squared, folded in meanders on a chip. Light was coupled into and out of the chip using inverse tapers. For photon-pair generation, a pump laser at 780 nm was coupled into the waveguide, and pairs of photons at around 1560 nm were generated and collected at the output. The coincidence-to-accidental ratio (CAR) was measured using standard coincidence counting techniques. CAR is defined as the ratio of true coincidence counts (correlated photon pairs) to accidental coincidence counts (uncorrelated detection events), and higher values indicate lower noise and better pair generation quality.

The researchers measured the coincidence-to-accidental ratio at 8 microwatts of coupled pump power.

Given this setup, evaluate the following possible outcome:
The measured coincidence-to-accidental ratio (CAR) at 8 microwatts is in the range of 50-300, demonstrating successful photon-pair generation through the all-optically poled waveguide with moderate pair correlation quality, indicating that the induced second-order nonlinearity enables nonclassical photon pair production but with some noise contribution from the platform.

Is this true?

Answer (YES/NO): NO